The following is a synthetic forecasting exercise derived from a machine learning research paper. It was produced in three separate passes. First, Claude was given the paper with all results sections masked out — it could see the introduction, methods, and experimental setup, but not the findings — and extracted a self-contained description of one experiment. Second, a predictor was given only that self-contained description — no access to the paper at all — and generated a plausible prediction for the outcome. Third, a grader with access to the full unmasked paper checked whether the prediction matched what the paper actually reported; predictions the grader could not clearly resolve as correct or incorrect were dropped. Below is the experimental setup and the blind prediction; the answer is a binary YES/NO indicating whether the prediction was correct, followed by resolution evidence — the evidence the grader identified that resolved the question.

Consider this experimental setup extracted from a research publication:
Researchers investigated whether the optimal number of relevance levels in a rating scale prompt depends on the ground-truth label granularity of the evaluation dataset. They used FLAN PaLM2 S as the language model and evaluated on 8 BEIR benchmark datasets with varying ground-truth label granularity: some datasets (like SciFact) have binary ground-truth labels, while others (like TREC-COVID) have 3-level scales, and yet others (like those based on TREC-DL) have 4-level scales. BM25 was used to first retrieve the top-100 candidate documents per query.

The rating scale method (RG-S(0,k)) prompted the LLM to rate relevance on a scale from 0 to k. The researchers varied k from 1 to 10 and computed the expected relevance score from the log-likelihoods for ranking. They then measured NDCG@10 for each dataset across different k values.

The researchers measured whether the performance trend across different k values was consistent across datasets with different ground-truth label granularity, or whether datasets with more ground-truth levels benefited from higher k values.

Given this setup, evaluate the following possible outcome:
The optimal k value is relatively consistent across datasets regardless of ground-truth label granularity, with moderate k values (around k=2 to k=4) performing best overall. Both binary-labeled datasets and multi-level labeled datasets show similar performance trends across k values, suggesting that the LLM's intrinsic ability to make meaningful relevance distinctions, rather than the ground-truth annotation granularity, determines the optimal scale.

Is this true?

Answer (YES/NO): YES